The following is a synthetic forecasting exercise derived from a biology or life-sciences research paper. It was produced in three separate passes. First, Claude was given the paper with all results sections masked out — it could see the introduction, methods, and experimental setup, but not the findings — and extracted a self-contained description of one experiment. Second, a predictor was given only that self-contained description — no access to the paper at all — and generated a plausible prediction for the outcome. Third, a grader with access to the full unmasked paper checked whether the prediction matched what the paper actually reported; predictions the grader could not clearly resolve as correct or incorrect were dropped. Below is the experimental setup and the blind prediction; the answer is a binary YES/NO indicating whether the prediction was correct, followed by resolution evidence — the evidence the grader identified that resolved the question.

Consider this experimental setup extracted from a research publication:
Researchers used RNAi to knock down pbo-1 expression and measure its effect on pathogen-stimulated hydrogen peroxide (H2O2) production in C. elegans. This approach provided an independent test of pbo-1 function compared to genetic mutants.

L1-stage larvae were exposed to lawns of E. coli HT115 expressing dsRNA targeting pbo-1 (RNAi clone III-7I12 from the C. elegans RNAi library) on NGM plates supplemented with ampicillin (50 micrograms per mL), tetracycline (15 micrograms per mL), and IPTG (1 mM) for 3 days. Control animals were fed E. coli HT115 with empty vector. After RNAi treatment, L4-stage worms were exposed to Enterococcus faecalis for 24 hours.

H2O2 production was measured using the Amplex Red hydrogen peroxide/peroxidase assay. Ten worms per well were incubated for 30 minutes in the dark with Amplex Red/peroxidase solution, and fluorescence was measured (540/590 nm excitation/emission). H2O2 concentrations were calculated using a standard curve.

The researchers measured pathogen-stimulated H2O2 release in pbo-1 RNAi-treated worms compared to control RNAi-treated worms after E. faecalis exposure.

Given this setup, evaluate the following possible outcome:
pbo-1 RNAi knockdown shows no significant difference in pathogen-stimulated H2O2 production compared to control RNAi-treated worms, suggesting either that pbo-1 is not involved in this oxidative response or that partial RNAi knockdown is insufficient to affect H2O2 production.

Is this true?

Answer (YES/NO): NO